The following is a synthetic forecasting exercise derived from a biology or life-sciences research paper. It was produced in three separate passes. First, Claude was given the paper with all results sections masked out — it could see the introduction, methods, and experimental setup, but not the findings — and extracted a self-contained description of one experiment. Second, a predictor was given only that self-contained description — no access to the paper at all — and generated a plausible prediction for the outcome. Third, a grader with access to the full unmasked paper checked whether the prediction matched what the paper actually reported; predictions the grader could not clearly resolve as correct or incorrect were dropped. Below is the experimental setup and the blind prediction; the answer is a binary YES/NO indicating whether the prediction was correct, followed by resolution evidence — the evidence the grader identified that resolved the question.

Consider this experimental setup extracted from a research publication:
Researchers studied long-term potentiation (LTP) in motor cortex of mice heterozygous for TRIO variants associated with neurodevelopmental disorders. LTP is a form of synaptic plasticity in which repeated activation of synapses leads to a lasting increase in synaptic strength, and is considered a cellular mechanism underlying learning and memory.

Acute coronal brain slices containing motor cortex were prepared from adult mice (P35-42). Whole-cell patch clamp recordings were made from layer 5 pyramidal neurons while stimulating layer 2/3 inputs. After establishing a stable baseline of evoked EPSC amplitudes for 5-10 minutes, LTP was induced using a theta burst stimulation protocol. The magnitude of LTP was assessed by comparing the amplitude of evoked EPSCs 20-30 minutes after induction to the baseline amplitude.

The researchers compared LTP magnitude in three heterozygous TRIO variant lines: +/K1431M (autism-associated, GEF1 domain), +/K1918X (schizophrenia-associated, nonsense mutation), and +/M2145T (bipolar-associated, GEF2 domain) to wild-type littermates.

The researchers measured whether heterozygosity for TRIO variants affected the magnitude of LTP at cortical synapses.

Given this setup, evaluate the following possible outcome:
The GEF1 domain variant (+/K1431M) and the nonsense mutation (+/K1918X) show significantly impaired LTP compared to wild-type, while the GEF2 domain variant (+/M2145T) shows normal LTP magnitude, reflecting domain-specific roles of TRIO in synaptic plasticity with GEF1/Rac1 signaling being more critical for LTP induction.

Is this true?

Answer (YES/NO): NO